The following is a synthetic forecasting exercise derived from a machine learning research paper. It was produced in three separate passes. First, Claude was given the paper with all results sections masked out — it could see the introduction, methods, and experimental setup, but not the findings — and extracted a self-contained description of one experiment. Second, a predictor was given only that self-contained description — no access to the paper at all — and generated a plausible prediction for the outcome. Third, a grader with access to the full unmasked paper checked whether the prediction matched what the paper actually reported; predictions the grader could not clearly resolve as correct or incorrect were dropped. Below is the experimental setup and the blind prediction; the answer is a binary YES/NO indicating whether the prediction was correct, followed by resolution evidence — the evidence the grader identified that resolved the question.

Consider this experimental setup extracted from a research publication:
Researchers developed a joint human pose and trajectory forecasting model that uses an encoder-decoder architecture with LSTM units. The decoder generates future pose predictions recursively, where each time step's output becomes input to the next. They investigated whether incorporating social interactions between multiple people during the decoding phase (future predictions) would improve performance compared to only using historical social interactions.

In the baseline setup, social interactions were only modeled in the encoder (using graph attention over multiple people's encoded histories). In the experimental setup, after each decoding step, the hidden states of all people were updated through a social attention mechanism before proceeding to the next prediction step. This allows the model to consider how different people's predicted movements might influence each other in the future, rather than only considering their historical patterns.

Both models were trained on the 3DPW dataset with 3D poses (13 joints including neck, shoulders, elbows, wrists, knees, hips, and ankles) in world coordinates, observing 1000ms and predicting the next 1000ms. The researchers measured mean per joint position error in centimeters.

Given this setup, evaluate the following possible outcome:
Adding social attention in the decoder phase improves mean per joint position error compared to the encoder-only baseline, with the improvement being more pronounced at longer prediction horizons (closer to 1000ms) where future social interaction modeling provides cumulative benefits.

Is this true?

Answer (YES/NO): YES